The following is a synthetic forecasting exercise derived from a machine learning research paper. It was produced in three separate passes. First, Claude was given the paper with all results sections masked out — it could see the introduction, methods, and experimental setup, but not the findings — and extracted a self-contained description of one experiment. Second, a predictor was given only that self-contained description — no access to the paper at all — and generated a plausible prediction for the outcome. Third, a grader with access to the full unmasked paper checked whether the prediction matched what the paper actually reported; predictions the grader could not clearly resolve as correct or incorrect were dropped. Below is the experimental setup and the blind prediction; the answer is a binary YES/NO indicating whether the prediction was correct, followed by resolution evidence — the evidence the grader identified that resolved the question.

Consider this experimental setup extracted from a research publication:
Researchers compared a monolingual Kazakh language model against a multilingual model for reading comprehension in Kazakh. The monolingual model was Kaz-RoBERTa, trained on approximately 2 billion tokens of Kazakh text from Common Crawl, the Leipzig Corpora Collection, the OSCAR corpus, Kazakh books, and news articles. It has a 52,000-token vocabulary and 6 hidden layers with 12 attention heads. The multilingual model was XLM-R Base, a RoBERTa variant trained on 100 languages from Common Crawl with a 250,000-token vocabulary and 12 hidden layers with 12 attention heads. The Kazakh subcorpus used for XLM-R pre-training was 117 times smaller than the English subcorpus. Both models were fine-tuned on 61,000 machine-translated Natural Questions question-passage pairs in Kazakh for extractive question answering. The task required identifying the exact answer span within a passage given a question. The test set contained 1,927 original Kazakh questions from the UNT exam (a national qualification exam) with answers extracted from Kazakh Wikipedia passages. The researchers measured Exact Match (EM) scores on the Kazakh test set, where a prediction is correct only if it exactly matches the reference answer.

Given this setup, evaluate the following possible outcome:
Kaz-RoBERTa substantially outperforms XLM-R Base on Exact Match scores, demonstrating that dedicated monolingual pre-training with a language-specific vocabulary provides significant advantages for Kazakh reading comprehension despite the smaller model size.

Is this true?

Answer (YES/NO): NO